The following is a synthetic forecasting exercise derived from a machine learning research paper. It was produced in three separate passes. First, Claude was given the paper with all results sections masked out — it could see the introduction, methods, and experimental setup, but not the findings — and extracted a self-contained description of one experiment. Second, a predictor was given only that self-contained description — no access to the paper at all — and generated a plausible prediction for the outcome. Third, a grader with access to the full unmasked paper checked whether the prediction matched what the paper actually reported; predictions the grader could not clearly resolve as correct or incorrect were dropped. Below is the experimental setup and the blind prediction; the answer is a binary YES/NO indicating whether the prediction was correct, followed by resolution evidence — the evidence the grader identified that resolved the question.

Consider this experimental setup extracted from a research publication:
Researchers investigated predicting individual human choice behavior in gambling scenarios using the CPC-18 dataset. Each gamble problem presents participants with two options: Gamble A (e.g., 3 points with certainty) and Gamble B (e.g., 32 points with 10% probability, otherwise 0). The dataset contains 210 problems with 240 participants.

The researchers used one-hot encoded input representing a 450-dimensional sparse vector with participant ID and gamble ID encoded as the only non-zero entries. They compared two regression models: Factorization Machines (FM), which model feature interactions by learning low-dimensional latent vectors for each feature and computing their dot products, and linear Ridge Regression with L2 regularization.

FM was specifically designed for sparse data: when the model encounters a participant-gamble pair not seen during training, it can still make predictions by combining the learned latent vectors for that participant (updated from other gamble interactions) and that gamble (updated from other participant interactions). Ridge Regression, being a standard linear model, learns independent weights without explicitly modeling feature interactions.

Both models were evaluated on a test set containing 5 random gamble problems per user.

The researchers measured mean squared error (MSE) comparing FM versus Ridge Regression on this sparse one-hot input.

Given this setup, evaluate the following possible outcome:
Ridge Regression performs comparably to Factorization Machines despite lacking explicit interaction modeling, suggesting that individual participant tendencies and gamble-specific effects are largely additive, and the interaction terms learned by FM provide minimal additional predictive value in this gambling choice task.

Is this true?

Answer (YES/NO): NO